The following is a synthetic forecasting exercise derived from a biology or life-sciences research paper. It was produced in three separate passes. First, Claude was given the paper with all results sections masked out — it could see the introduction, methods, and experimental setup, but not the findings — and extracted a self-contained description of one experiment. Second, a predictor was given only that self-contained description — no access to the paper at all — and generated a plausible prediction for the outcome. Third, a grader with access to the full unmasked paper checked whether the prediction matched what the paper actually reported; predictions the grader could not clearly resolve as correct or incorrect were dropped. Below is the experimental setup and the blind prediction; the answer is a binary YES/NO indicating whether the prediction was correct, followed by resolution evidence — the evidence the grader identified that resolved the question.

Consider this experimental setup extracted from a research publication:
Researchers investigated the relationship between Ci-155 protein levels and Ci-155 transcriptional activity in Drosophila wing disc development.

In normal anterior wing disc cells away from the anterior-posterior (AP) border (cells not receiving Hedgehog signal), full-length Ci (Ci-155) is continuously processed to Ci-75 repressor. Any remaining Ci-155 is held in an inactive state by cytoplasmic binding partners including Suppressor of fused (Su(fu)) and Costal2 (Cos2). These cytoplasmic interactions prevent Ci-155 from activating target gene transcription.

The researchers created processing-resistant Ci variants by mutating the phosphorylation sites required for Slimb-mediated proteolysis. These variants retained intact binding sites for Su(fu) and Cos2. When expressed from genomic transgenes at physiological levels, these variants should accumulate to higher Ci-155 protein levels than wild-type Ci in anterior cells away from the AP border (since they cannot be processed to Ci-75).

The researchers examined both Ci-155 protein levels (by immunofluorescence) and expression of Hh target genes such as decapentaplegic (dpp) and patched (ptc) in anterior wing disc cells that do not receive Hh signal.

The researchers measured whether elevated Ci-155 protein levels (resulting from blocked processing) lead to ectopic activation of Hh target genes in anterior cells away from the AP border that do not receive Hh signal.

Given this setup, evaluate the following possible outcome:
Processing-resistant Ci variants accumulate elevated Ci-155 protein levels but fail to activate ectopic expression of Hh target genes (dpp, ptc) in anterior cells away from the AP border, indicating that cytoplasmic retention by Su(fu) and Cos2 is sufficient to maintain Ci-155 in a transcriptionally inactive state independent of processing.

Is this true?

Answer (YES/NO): NO